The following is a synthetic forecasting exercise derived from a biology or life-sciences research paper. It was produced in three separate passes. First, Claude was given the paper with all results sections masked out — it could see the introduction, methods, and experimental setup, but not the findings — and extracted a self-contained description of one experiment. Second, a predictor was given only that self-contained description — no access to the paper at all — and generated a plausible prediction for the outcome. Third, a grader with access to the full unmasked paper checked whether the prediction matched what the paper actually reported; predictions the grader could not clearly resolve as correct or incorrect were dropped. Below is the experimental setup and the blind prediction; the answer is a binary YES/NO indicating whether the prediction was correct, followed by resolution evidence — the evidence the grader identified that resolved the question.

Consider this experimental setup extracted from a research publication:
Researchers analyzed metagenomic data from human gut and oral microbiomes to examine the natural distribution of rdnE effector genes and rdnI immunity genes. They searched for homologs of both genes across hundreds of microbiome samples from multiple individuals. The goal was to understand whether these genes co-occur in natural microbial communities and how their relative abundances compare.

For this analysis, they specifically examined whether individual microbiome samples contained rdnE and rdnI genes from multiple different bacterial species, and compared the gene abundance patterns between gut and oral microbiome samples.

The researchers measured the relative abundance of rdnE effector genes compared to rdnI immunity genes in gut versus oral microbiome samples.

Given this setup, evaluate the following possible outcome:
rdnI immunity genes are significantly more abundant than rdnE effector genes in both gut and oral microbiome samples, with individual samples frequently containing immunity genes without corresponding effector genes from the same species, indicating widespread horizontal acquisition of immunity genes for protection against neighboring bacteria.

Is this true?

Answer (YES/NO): NO